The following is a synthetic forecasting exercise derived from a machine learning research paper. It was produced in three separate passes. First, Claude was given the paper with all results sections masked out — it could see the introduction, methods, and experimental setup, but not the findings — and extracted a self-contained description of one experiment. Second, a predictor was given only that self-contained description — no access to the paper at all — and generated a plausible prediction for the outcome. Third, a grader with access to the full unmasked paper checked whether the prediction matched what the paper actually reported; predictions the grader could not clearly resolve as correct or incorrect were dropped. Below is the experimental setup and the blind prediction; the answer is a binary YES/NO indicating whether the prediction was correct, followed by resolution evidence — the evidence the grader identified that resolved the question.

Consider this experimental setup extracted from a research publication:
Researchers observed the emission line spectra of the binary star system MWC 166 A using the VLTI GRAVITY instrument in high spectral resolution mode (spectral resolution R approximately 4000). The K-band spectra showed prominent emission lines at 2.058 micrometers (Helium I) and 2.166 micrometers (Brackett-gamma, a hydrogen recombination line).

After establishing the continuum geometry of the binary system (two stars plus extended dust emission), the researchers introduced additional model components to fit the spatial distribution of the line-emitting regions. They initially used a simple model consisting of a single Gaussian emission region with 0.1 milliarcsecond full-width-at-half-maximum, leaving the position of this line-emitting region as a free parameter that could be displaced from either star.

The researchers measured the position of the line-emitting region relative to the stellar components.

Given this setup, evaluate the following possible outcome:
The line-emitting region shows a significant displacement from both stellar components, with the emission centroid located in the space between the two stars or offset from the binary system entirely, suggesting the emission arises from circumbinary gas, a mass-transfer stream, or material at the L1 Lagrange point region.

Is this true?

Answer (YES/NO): NO